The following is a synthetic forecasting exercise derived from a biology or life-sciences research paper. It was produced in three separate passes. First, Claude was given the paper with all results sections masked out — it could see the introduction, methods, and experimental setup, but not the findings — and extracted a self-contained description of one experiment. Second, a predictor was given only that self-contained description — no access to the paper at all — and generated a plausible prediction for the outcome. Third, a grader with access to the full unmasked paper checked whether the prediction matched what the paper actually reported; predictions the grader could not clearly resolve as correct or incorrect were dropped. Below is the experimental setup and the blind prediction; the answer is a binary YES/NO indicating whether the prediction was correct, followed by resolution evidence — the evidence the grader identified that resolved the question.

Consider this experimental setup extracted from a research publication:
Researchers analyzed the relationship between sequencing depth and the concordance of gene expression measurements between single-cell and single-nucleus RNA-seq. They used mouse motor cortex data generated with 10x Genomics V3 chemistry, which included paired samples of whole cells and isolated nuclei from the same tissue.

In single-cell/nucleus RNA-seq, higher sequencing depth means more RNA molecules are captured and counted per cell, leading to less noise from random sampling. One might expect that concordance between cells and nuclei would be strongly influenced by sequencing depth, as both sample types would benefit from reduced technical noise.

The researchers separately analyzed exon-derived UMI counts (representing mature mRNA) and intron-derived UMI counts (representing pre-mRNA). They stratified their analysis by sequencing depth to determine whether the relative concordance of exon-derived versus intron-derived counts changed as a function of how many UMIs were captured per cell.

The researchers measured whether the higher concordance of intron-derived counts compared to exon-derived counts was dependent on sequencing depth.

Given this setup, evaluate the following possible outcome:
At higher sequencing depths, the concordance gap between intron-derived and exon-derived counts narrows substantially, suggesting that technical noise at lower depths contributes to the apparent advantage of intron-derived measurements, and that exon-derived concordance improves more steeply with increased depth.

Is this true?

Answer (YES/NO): NO